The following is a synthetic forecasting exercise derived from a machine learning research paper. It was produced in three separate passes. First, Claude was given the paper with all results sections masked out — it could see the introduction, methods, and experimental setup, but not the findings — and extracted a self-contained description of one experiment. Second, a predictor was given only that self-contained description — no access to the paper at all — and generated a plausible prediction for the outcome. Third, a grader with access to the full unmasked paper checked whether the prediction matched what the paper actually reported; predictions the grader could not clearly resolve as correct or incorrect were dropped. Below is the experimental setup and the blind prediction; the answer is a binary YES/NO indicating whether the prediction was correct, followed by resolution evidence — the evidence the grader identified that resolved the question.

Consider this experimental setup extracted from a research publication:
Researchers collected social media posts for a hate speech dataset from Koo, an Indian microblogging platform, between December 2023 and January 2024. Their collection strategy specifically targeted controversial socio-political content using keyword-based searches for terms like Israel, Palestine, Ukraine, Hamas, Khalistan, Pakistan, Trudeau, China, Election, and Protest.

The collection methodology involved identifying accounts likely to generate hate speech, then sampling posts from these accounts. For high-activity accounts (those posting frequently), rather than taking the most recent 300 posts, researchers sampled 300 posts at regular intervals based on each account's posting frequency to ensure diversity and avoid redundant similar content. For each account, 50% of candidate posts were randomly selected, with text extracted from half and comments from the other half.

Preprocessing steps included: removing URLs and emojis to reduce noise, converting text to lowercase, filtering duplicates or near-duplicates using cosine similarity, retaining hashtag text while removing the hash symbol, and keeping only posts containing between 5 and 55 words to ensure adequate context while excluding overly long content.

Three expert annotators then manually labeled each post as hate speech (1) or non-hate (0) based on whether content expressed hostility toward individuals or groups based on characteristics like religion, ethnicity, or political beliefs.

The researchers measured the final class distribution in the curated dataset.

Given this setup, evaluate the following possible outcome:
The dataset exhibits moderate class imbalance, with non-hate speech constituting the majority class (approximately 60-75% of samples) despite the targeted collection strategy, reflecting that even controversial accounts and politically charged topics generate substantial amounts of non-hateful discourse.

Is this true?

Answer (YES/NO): YES